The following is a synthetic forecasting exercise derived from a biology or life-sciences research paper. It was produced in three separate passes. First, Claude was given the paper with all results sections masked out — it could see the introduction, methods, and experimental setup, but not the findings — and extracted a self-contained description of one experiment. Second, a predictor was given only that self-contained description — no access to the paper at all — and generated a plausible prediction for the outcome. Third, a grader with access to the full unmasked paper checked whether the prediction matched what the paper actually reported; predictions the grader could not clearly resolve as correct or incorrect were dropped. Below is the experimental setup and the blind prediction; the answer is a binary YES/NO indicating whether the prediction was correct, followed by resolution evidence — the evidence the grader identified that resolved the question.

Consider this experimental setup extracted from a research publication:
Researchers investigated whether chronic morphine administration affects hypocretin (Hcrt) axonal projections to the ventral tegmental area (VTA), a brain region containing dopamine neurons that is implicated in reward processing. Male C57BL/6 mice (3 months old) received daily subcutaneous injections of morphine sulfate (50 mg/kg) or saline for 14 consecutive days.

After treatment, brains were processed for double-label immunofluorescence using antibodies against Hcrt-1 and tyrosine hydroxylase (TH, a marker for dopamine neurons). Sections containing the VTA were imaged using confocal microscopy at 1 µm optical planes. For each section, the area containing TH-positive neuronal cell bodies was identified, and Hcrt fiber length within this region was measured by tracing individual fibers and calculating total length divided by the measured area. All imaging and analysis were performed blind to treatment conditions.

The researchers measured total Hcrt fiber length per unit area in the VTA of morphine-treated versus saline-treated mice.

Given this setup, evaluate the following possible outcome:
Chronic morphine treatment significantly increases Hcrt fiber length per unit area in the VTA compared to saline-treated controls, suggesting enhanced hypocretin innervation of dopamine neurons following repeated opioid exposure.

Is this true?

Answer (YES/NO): YES